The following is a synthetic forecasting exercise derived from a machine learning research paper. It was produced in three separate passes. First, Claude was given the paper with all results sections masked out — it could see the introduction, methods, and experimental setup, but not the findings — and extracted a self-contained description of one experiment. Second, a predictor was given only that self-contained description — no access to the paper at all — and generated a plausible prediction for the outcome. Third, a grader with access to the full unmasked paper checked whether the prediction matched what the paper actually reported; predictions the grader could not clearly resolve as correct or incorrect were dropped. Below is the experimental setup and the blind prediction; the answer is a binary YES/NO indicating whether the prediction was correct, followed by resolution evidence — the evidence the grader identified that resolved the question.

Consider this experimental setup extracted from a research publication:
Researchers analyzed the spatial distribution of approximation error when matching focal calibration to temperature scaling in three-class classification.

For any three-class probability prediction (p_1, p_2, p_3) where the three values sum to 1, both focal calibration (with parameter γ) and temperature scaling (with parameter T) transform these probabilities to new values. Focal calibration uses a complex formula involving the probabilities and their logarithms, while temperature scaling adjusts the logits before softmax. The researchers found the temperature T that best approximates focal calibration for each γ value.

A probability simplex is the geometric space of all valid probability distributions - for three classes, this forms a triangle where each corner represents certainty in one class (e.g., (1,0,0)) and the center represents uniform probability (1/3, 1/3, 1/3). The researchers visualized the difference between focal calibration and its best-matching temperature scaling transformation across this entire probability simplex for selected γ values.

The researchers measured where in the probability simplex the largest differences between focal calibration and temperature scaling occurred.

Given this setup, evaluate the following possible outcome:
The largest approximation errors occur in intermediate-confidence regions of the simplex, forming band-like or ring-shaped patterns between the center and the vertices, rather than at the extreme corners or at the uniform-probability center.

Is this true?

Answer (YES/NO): NO